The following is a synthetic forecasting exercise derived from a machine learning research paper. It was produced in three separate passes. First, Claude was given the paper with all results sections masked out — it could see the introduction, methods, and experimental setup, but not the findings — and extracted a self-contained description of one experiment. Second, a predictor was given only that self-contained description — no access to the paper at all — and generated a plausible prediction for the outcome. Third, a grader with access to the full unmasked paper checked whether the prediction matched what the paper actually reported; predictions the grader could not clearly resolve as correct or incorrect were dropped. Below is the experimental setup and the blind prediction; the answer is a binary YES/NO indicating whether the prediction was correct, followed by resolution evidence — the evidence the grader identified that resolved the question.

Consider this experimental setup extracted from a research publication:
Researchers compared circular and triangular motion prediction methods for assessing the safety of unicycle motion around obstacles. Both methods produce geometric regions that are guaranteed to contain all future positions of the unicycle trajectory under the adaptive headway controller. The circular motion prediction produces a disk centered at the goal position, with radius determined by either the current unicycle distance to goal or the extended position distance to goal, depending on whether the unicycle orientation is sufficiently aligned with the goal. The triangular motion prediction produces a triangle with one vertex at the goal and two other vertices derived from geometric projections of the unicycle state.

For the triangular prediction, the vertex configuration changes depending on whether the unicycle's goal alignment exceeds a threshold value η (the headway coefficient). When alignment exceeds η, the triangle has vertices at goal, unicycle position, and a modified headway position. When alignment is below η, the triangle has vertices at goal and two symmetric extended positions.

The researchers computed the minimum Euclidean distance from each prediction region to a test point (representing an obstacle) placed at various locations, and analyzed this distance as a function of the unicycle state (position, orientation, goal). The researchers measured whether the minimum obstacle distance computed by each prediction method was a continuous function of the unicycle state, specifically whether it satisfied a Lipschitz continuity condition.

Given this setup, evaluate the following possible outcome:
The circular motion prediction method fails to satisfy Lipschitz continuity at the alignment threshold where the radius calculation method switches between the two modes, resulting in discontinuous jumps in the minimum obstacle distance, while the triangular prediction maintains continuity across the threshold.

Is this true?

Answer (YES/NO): NO